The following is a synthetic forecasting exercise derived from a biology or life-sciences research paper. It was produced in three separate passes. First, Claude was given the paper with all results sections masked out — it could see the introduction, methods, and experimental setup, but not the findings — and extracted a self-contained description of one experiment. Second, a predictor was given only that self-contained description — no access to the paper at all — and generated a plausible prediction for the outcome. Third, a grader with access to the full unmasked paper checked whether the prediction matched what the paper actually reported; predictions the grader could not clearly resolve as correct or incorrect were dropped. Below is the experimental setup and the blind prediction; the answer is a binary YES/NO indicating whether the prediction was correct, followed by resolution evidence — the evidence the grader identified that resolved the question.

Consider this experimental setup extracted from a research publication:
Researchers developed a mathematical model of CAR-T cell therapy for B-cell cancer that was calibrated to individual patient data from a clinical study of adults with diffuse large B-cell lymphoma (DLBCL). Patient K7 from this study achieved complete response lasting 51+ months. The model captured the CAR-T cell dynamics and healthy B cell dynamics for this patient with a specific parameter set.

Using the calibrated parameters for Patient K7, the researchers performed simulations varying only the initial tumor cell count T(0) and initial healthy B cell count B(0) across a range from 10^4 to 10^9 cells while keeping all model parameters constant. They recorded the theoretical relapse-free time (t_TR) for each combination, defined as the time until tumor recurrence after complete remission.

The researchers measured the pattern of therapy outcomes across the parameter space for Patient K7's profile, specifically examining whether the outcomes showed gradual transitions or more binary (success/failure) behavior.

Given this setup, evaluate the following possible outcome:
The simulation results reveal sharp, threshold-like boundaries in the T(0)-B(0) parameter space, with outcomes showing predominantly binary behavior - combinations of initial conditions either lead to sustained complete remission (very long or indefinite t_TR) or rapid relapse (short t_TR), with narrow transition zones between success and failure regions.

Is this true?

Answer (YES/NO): YES